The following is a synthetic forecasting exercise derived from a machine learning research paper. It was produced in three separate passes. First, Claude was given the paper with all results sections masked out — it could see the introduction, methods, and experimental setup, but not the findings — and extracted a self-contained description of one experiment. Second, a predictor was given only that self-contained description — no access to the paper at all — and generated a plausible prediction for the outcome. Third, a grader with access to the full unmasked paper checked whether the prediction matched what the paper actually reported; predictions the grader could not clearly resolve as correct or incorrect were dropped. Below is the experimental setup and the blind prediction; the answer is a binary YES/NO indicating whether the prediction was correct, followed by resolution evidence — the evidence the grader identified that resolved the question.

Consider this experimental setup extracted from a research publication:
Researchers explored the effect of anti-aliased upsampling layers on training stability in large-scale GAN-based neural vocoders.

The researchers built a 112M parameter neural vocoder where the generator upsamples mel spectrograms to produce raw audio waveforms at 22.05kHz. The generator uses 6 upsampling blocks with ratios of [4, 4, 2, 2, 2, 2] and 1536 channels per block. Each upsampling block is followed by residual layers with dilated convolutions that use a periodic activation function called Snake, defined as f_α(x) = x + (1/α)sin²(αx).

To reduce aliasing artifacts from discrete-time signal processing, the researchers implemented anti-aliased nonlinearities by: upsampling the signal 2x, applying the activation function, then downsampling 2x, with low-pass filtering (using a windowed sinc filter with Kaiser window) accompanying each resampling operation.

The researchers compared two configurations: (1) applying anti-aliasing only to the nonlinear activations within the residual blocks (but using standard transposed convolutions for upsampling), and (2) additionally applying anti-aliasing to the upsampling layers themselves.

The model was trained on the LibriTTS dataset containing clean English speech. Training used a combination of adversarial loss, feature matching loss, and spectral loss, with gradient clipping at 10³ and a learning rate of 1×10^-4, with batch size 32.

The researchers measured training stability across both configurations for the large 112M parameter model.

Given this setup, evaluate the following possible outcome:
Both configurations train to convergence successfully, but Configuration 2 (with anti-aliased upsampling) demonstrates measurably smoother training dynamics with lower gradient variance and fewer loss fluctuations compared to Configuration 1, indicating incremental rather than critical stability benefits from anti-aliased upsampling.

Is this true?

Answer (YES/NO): NO